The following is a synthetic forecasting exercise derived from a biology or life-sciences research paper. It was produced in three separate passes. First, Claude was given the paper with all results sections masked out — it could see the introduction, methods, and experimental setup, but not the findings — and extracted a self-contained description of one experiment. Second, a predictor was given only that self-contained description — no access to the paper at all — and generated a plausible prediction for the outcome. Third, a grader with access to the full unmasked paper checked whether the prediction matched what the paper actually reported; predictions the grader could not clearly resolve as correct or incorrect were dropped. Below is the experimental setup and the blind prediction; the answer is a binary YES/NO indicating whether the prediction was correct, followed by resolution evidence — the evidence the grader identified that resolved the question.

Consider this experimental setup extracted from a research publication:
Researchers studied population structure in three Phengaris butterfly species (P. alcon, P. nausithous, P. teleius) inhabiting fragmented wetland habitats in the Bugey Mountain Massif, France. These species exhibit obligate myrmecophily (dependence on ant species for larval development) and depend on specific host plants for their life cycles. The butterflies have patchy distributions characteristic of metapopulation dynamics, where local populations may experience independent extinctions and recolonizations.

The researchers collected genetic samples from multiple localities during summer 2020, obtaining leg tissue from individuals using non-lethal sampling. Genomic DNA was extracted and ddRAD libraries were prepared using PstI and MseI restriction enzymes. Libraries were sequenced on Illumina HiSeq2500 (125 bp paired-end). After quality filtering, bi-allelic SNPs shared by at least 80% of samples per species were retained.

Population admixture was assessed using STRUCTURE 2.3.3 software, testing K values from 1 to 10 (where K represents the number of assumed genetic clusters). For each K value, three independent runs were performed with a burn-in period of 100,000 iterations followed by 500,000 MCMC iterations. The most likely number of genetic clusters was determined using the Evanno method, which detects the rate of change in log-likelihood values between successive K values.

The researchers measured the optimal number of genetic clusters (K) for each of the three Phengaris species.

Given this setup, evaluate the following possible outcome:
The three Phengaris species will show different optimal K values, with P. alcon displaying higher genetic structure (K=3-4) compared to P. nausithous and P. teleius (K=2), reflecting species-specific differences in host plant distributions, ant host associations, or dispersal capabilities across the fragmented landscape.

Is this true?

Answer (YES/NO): YES